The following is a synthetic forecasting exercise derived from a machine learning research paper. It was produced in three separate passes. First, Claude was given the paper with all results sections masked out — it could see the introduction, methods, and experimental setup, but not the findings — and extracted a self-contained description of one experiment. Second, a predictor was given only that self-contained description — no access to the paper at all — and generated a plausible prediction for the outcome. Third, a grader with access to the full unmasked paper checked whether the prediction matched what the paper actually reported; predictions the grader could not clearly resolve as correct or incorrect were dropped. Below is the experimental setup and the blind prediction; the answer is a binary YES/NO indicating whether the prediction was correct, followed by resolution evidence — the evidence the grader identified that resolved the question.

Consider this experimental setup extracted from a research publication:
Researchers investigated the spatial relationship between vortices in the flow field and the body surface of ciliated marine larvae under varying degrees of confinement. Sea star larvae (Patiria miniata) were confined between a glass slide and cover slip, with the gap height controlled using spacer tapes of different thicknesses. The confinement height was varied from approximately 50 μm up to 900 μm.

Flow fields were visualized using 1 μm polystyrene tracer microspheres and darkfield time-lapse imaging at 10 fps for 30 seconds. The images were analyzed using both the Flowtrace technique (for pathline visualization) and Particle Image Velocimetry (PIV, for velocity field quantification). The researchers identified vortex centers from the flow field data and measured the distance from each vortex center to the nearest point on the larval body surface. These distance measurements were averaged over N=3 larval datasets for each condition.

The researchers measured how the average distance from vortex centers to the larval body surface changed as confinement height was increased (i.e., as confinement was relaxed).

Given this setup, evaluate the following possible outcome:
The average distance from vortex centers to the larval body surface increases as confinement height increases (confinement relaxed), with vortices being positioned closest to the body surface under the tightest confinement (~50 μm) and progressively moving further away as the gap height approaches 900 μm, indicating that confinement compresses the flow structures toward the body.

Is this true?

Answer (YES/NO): YES